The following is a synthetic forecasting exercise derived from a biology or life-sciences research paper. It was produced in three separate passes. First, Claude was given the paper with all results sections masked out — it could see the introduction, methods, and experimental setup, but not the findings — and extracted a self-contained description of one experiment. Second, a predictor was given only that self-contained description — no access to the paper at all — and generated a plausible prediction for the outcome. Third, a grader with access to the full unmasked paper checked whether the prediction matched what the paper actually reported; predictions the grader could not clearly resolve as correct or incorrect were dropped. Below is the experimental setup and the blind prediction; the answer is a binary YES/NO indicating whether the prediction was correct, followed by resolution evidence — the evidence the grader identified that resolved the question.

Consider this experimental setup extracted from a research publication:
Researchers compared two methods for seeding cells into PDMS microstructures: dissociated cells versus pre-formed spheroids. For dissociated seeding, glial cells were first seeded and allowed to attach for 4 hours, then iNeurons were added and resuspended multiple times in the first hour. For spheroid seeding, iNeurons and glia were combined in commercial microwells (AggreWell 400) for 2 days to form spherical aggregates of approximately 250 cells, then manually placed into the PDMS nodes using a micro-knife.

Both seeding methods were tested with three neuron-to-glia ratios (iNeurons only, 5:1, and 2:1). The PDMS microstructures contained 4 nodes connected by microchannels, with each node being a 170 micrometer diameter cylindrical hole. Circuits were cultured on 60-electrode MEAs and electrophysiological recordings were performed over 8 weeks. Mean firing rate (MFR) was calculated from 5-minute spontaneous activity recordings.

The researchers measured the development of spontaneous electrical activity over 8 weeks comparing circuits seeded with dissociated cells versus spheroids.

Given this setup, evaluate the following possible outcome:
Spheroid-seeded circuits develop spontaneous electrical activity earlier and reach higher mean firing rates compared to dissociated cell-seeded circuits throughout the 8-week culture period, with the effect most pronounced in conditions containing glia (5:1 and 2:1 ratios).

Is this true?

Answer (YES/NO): NO